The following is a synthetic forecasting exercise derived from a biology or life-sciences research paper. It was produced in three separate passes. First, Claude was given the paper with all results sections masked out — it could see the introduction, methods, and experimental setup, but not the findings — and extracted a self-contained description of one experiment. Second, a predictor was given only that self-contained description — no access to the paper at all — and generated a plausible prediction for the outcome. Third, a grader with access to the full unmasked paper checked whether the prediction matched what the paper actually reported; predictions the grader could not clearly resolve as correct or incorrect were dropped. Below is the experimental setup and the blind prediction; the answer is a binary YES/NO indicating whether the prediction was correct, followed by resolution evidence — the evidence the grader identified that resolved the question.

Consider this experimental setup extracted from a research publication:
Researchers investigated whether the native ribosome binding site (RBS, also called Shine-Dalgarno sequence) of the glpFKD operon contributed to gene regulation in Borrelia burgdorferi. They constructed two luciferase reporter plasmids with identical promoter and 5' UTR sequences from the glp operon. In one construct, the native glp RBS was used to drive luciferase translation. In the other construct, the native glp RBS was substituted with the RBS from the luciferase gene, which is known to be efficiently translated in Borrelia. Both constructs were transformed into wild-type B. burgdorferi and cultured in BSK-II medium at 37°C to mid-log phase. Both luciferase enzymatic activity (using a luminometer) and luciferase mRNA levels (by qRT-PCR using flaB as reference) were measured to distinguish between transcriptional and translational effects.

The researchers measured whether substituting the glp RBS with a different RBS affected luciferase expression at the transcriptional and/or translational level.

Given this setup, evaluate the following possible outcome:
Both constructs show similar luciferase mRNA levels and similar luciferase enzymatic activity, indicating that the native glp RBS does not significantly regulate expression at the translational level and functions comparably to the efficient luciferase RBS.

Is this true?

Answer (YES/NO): YES